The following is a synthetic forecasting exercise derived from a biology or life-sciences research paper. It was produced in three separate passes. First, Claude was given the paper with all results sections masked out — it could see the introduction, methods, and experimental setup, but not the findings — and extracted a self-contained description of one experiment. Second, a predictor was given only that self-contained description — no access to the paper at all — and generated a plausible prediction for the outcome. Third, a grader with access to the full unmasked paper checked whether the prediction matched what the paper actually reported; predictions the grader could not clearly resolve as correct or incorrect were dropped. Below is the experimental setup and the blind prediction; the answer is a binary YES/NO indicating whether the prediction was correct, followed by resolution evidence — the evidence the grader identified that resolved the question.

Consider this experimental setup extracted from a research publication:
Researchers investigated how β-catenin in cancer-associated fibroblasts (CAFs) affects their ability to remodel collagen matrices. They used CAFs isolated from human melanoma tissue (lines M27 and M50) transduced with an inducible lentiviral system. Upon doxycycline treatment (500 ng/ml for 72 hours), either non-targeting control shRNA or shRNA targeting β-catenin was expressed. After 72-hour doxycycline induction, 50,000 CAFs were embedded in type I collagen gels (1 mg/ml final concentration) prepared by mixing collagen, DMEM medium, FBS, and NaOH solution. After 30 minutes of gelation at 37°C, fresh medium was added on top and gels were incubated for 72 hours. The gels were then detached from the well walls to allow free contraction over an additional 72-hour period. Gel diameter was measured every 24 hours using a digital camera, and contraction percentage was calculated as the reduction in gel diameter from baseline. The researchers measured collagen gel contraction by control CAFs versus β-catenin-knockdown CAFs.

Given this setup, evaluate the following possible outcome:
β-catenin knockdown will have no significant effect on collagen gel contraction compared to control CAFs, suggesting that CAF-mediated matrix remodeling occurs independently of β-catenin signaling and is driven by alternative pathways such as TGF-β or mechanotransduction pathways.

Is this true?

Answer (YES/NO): NO